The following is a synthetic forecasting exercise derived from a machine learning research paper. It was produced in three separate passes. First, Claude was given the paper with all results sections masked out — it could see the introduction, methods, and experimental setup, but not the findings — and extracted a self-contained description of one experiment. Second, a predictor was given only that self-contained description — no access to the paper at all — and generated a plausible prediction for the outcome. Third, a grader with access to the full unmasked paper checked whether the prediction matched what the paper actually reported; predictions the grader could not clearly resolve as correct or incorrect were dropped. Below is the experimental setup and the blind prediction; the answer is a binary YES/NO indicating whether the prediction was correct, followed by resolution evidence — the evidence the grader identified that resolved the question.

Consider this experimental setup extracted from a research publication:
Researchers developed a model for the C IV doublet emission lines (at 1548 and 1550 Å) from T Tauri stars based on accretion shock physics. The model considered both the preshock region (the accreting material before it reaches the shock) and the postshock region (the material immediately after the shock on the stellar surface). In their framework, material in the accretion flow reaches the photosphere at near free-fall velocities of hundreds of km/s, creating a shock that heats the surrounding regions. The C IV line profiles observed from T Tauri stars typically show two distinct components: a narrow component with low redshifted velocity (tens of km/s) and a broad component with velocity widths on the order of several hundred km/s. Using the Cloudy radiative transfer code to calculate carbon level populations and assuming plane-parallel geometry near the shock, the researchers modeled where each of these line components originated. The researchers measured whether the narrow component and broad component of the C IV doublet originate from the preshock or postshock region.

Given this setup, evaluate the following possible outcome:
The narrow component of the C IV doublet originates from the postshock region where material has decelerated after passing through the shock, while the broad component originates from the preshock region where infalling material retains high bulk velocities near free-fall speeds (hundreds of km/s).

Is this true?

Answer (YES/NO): YES